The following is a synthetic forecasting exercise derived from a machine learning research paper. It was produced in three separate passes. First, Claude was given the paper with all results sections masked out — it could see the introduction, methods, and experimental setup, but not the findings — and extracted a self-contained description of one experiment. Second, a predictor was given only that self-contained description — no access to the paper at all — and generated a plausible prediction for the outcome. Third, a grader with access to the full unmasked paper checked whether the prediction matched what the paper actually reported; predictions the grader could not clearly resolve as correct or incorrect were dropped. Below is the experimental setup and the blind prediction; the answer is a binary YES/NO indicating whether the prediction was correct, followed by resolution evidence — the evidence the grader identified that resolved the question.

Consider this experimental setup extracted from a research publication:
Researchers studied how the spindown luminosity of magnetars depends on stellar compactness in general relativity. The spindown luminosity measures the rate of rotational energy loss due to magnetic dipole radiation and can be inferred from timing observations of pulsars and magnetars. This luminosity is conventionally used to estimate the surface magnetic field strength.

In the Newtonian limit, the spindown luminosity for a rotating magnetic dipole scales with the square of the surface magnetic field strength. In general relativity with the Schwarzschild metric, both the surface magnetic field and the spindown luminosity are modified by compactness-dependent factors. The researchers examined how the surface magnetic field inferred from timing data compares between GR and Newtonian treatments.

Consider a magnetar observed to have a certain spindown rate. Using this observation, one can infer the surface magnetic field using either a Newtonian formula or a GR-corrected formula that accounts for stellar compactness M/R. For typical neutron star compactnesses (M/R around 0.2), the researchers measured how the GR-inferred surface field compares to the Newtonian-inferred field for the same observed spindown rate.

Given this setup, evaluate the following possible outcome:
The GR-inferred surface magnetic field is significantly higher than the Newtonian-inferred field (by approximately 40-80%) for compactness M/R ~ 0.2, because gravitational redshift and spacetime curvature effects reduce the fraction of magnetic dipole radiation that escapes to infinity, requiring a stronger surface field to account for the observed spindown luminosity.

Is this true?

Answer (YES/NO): NO